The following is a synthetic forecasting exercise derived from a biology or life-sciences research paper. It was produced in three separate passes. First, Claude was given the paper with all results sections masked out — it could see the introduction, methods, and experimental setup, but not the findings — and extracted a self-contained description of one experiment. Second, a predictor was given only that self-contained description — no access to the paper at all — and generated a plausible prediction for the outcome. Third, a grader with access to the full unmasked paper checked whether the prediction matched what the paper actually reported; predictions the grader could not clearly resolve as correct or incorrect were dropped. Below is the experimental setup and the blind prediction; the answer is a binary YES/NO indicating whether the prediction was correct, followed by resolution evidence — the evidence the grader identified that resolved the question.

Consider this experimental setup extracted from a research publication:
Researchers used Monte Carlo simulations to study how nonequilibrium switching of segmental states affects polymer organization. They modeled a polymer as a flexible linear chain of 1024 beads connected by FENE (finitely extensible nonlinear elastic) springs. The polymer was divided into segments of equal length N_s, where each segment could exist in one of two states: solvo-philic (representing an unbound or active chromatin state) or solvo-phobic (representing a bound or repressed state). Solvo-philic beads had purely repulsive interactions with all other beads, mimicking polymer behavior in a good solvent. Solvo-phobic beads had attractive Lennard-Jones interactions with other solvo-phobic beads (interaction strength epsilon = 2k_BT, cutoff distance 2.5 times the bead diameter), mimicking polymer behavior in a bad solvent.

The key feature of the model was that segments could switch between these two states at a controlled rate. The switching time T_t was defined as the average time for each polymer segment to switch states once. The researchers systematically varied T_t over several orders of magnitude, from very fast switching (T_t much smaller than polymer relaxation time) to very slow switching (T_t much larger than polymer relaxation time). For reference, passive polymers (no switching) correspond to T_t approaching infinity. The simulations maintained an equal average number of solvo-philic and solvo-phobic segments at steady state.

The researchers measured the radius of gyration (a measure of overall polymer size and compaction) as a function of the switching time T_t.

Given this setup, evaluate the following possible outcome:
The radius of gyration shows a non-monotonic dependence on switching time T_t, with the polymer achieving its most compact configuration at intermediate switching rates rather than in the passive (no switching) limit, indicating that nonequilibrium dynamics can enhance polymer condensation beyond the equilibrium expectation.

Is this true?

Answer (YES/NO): YES